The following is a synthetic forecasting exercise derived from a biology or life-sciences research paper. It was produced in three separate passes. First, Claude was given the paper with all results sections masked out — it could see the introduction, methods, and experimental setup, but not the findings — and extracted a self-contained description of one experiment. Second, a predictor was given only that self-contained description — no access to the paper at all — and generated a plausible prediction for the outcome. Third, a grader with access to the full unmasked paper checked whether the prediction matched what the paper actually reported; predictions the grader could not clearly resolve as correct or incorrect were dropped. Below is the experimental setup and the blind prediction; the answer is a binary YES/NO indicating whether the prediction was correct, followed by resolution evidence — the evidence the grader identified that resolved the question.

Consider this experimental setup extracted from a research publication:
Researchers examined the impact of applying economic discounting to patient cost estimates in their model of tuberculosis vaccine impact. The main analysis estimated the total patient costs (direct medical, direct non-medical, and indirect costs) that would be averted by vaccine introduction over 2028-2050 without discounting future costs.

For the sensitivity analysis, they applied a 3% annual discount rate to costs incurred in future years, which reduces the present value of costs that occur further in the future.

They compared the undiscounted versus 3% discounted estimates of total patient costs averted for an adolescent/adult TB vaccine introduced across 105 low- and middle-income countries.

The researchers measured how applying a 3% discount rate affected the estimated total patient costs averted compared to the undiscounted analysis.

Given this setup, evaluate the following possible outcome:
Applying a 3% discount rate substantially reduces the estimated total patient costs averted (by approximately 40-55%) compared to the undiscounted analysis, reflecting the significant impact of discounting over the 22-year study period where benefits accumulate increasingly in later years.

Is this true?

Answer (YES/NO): NO